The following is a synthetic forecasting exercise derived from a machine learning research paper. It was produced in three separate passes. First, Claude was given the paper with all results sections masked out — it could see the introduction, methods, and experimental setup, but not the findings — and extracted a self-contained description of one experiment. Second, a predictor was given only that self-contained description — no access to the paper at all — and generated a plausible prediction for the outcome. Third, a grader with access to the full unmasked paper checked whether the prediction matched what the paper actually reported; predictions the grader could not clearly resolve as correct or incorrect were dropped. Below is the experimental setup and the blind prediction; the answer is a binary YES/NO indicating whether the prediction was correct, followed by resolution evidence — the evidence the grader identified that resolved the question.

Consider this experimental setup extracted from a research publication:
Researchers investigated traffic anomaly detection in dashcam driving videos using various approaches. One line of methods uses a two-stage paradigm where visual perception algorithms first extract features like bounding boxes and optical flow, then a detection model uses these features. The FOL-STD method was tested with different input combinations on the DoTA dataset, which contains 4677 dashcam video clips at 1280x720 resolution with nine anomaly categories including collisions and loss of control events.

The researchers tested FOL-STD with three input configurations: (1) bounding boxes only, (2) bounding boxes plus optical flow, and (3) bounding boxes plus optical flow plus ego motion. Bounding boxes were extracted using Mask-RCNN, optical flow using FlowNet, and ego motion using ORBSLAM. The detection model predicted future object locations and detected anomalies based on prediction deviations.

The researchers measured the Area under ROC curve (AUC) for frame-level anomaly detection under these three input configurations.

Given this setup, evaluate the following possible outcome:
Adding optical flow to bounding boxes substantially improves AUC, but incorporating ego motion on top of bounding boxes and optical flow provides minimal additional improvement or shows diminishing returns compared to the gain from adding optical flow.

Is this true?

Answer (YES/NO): YES